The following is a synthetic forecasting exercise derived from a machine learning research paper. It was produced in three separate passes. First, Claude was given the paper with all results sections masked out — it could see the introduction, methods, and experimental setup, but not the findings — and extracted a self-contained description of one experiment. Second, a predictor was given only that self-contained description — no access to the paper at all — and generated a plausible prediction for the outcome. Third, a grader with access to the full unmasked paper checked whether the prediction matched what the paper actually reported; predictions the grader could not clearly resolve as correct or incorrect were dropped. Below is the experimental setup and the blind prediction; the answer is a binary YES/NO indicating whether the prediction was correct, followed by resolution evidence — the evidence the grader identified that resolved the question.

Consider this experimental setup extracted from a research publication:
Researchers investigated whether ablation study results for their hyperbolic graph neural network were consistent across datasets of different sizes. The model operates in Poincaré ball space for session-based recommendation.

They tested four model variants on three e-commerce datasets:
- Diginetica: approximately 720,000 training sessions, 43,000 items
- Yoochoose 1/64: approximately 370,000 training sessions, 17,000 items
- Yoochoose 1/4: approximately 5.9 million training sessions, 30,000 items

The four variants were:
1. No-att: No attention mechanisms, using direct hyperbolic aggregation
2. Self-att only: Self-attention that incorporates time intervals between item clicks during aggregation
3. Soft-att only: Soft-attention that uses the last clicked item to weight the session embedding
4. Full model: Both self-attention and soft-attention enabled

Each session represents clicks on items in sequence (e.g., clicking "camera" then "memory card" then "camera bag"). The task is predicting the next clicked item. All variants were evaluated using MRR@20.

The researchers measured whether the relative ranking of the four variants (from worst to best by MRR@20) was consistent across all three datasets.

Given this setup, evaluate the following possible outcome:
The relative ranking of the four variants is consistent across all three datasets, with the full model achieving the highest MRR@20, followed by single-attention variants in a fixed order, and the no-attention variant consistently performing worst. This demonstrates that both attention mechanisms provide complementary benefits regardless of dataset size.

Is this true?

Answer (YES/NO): YES